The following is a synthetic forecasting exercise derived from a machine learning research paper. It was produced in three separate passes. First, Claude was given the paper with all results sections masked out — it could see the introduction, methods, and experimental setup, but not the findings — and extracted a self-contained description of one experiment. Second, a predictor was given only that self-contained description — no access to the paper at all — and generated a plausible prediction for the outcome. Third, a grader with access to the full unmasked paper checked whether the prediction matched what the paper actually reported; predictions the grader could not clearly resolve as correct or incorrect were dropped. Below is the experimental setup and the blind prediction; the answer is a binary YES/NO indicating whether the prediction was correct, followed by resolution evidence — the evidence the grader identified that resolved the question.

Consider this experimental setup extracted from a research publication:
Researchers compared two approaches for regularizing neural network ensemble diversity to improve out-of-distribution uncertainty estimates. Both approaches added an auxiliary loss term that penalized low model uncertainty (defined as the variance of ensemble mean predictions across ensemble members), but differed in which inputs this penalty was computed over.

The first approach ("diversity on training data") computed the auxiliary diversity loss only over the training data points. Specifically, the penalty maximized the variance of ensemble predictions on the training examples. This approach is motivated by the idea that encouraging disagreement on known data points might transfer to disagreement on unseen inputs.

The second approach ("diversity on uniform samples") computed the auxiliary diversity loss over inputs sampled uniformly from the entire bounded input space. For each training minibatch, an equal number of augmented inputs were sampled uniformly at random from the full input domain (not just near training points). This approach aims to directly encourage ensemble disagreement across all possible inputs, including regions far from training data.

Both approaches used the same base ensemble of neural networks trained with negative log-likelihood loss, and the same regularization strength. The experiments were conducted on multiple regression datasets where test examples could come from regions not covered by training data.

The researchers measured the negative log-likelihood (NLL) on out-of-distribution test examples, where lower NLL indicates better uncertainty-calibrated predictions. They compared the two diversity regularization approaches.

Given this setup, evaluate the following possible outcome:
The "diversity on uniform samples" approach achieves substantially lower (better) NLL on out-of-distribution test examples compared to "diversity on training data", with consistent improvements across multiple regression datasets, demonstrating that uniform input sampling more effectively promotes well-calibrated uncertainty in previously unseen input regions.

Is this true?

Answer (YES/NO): YES